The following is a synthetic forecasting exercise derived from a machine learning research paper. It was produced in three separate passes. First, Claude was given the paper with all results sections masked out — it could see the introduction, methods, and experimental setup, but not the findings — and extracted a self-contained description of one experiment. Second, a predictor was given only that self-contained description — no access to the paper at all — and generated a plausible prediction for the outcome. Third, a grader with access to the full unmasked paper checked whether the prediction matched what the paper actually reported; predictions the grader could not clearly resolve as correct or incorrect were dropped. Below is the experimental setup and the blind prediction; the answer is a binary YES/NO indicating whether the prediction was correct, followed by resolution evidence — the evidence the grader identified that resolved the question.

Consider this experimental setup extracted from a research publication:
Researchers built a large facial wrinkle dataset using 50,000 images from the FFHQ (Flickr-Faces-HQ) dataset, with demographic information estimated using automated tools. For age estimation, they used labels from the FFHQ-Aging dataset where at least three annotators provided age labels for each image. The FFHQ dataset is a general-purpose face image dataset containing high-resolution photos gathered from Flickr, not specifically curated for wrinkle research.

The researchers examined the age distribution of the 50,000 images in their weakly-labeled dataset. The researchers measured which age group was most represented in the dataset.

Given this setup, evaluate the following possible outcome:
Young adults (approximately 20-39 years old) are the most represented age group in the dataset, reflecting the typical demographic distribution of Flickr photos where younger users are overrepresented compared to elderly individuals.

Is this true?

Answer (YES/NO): YES